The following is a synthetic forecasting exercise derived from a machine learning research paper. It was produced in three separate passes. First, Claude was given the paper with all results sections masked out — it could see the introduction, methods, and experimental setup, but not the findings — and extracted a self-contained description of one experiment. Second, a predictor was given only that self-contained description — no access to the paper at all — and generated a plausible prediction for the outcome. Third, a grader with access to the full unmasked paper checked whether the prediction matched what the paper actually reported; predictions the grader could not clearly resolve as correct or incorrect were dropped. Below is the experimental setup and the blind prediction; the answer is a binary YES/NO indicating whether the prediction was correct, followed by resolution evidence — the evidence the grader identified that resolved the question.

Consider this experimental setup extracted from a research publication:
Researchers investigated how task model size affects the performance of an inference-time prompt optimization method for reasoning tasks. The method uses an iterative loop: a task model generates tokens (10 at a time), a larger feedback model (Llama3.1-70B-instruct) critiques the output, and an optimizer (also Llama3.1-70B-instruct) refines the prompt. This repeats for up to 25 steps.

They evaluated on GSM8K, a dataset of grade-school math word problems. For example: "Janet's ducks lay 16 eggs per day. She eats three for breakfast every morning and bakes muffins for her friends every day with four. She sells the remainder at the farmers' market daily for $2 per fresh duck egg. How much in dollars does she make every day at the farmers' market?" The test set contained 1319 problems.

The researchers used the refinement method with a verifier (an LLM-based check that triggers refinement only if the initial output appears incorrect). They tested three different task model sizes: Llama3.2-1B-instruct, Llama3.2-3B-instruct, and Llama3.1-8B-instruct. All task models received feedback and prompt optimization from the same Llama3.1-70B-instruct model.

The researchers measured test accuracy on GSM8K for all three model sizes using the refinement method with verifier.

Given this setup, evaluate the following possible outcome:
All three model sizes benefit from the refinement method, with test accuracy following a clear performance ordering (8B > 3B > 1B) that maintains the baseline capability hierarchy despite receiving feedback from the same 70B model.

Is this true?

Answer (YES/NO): YES